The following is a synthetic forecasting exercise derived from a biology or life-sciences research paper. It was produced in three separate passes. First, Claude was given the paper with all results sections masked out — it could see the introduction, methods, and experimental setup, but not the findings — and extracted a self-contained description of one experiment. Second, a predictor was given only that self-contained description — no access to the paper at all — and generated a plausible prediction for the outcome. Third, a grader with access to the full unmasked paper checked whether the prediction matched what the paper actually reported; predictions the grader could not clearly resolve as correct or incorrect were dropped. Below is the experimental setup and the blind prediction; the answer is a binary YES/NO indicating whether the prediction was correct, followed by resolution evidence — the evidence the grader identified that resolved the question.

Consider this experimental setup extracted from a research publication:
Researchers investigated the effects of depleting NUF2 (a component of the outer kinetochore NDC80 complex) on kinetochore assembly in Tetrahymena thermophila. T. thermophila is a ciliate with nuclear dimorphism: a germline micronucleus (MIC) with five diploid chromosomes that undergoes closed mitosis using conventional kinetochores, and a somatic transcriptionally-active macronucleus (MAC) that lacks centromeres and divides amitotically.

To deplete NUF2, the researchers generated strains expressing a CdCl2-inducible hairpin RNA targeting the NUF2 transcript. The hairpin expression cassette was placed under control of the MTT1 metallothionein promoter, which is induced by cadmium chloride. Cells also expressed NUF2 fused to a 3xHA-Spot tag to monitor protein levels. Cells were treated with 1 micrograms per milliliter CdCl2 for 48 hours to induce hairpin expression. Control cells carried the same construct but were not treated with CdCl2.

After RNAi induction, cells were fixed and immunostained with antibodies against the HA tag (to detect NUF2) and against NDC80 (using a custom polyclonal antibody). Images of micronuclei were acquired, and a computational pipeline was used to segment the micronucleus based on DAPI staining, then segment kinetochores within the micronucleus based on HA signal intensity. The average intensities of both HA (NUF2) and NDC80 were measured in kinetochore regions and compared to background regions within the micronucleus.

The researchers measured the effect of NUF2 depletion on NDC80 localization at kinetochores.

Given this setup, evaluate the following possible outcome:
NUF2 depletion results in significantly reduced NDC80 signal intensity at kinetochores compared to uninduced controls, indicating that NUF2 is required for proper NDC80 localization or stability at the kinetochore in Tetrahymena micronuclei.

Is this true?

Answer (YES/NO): YES